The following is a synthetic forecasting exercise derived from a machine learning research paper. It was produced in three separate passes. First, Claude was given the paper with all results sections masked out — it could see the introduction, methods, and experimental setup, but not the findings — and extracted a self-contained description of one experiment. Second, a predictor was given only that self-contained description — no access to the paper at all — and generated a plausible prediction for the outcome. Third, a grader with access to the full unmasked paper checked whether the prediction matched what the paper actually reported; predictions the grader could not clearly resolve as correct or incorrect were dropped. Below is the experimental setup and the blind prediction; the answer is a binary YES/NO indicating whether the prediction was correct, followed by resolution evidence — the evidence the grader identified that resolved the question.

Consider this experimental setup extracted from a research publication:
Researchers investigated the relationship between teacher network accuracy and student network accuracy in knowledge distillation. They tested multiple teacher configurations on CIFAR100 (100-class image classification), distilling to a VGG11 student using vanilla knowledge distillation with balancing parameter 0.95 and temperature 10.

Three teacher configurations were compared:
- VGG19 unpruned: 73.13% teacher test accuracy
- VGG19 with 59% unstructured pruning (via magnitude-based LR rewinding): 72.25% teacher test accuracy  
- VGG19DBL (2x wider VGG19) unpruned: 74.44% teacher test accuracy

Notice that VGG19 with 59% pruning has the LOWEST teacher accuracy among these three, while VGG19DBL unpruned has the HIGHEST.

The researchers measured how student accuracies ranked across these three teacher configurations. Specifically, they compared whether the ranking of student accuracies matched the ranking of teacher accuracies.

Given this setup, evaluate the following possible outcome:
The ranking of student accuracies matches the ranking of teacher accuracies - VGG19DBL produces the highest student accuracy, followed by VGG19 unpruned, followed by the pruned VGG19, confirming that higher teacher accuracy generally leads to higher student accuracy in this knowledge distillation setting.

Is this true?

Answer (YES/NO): NO